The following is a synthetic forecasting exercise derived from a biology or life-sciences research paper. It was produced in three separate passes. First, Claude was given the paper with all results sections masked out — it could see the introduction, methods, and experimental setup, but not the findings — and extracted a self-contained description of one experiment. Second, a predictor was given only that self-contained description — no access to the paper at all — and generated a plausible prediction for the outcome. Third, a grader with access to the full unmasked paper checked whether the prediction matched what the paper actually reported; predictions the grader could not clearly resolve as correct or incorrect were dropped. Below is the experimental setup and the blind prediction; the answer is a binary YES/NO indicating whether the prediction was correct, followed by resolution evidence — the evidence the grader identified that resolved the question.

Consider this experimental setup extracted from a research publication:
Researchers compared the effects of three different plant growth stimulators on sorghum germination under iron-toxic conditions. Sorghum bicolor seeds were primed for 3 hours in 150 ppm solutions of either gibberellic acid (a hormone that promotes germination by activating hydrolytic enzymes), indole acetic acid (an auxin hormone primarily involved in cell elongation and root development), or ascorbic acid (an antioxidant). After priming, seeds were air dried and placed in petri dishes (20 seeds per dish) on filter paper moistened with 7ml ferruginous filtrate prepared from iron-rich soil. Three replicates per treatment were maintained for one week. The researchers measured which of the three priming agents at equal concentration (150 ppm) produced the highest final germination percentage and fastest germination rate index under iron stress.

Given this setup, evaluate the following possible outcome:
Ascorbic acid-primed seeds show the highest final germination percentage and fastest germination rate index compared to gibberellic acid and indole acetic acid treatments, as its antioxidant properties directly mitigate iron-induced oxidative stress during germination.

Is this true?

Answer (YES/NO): NO